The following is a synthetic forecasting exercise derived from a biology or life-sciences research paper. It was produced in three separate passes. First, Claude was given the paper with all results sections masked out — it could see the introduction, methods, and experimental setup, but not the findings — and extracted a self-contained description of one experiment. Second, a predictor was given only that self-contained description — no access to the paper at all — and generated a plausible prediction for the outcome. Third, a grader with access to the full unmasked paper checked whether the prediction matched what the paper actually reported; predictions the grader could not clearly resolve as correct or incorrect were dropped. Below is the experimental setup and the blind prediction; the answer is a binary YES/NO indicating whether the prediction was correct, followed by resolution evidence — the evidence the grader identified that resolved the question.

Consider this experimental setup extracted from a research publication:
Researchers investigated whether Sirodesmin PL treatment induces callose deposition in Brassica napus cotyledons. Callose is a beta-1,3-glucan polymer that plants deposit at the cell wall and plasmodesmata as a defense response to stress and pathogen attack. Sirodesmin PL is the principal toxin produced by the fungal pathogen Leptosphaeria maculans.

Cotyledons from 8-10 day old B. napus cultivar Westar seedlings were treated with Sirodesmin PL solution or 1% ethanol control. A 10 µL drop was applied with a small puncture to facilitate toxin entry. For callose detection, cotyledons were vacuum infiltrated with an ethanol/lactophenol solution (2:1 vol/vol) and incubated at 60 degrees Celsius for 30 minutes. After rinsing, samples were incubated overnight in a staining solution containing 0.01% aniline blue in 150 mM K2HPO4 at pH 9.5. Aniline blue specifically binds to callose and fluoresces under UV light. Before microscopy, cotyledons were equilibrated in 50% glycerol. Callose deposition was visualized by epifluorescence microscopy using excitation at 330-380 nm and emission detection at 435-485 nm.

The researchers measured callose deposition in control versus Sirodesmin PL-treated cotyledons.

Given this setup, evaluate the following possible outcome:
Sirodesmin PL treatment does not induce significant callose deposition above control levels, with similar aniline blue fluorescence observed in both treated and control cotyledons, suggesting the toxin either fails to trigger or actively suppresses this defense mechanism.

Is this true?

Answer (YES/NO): NO